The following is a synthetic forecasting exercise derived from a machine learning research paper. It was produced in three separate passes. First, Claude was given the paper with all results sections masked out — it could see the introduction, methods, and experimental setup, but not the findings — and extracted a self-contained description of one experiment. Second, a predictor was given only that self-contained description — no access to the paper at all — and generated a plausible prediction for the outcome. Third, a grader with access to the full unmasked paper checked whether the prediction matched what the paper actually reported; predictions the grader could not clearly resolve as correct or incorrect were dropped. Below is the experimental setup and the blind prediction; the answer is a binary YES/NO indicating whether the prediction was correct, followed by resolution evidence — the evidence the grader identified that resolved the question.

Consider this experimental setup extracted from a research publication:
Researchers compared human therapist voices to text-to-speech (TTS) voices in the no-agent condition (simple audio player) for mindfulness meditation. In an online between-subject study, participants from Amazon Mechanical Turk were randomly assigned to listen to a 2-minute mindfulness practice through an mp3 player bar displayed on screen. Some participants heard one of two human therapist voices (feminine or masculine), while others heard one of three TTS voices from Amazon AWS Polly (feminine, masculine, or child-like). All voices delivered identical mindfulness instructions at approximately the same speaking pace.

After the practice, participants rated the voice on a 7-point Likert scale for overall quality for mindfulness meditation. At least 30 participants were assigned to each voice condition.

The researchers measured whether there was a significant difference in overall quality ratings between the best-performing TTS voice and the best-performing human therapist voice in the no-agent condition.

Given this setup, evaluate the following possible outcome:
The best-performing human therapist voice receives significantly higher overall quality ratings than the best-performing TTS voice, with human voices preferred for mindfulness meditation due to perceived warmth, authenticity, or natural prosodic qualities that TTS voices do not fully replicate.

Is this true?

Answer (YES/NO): YES